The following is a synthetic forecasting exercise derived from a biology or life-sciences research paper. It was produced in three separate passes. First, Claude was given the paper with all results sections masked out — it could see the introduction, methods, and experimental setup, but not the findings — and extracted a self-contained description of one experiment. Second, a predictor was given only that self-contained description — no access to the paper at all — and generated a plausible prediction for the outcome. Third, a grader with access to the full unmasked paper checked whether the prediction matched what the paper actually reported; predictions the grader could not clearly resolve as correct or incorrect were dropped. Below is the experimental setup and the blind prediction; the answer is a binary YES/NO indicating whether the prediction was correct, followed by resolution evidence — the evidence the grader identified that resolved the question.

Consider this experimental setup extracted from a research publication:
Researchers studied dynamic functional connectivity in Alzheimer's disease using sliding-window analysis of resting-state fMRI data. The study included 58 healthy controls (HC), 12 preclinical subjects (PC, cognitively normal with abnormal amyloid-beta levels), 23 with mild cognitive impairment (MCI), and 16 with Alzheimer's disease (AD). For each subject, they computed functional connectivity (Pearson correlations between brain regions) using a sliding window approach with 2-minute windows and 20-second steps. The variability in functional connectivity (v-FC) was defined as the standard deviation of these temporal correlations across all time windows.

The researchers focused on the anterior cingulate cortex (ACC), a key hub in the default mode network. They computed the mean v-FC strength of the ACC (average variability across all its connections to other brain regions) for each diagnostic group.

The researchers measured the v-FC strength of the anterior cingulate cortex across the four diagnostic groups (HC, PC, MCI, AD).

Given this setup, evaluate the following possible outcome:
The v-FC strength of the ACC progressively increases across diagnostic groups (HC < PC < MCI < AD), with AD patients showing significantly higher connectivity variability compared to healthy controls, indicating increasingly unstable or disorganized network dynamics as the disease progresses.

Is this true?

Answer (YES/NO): NO